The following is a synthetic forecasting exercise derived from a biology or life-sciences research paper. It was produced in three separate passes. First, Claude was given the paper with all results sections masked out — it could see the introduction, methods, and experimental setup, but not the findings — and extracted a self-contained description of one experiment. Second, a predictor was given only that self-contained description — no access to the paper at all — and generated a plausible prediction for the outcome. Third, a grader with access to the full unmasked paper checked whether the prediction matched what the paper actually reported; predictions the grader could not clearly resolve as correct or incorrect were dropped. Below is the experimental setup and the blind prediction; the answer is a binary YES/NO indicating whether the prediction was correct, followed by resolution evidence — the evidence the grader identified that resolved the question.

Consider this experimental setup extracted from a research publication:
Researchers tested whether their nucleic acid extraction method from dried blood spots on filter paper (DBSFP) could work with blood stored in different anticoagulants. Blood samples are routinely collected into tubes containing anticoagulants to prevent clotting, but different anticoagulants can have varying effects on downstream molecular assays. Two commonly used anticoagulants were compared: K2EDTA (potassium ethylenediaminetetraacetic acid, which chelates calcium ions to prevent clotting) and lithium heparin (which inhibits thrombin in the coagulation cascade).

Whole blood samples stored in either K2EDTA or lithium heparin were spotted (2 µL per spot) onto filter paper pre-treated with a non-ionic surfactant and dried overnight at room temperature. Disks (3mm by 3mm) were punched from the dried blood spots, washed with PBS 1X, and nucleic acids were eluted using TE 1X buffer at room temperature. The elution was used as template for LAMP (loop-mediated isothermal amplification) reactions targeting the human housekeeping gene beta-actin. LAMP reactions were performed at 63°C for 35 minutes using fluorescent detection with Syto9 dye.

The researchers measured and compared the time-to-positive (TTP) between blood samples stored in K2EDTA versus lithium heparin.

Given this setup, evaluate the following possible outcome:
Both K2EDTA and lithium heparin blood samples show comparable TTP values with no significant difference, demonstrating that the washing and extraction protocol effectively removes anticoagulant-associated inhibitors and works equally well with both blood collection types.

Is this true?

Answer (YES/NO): NO